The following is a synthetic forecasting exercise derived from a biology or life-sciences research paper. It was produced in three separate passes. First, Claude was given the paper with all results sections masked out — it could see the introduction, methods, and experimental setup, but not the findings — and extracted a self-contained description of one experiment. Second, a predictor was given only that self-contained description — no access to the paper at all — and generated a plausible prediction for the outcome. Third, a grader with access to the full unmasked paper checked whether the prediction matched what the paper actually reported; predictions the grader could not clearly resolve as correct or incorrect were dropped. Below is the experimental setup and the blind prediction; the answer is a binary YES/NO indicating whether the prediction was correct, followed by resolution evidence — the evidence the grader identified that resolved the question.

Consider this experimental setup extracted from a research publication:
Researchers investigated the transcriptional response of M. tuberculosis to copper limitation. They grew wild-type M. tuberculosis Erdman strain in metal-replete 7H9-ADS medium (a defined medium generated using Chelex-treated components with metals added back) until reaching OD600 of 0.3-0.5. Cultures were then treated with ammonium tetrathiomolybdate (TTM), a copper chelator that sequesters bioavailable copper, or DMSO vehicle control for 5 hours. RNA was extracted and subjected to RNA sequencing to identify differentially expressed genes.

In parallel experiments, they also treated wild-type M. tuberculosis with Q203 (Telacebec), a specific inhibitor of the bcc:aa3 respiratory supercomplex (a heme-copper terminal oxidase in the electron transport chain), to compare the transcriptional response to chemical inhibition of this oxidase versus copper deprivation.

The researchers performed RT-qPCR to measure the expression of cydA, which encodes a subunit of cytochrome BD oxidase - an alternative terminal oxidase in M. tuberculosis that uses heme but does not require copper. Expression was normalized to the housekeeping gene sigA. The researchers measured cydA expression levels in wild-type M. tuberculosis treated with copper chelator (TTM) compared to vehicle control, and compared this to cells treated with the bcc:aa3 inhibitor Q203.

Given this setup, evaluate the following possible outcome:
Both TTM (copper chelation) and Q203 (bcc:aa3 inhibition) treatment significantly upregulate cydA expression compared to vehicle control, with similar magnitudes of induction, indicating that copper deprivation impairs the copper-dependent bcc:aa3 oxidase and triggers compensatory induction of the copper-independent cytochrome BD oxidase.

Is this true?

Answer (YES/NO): NO